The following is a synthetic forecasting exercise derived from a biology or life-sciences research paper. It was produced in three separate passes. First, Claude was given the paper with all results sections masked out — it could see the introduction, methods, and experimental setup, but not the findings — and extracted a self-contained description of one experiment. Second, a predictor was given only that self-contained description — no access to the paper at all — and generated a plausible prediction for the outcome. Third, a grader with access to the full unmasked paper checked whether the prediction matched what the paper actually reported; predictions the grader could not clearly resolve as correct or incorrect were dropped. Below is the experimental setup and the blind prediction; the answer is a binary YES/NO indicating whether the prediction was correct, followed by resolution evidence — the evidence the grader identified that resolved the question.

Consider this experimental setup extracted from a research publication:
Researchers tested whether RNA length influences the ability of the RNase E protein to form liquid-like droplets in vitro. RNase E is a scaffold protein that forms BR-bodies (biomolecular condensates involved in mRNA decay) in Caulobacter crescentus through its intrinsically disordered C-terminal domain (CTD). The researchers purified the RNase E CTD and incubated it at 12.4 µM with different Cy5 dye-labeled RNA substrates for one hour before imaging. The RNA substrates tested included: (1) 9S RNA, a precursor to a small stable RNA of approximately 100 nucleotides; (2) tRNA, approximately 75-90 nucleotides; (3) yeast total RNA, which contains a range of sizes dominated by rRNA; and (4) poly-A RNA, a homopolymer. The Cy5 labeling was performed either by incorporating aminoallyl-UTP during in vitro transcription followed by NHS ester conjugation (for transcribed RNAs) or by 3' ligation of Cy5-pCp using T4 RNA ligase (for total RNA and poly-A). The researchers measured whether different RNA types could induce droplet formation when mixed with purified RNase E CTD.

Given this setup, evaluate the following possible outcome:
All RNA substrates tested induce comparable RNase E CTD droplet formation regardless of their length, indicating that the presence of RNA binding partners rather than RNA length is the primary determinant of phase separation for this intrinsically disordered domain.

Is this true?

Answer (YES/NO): NO